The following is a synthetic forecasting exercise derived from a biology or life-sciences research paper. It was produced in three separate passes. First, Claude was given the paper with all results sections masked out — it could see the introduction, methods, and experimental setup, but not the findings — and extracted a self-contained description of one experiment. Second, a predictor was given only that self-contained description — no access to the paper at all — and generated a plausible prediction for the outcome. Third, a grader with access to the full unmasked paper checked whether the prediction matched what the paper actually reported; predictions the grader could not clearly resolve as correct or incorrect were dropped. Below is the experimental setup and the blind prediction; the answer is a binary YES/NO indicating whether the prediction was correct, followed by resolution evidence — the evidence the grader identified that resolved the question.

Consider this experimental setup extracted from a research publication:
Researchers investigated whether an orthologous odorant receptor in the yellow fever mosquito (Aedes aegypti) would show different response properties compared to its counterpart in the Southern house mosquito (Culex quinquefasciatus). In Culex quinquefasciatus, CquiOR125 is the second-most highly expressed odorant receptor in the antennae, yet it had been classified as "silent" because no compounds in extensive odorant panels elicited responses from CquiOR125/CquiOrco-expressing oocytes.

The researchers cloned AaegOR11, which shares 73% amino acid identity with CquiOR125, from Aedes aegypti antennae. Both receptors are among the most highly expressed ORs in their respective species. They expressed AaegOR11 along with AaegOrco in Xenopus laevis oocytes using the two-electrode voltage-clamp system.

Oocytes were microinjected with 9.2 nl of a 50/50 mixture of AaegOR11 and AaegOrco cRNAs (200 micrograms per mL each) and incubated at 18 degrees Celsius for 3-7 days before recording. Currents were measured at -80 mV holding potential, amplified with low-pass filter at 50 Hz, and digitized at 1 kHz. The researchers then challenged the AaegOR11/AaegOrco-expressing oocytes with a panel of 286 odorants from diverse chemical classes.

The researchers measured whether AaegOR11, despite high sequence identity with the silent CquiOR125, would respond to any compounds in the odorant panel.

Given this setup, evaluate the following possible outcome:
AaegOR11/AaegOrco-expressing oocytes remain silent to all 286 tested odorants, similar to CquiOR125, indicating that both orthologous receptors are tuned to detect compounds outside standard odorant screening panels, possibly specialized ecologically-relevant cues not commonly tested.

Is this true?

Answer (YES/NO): NO